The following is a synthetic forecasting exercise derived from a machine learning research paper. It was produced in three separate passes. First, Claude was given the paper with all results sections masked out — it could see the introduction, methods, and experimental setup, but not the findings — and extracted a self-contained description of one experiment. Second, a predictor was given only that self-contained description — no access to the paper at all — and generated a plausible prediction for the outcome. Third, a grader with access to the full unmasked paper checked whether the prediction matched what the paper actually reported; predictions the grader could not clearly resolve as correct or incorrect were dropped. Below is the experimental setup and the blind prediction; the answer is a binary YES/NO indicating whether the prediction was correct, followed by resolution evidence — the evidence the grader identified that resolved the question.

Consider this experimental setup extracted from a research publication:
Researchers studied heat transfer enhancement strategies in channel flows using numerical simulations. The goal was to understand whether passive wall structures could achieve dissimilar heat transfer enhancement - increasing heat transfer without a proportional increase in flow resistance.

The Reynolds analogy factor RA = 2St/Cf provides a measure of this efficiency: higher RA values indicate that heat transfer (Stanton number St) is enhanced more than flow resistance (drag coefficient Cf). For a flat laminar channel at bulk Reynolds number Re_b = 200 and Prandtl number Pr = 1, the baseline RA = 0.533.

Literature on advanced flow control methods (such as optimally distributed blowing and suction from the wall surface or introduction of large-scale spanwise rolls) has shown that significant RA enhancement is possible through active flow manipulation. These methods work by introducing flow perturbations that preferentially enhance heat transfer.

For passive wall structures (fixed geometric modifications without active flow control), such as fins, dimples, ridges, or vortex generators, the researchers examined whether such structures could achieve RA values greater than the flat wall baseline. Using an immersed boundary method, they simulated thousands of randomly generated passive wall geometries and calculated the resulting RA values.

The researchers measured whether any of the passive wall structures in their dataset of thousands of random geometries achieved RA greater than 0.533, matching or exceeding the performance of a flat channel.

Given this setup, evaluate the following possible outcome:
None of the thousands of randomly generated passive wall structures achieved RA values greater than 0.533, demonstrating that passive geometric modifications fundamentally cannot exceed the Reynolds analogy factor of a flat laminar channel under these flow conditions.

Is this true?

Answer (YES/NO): YES